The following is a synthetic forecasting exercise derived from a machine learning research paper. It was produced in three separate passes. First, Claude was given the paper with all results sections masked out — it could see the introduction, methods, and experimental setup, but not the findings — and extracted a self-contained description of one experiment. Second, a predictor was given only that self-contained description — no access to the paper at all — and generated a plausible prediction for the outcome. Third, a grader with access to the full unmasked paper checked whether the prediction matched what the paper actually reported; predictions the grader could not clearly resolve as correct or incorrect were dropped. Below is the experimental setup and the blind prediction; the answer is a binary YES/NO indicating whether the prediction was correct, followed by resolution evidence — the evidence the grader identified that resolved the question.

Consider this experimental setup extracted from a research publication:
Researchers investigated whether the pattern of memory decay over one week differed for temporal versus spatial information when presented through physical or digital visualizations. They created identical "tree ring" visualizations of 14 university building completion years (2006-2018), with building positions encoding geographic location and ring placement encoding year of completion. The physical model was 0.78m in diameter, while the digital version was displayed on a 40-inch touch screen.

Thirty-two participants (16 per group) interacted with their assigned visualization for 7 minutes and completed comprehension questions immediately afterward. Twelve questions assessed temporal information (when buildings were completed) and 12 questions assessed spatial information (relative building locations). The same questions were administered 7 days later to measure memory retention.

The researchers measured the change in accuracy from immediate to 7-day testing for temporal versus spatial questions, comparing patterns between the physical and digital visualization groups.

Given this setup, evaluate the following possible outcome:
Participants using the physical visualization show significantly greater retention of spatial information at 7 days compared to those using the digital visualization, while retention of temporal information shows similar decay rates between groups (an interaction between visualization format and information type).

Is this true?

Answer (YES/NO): NO